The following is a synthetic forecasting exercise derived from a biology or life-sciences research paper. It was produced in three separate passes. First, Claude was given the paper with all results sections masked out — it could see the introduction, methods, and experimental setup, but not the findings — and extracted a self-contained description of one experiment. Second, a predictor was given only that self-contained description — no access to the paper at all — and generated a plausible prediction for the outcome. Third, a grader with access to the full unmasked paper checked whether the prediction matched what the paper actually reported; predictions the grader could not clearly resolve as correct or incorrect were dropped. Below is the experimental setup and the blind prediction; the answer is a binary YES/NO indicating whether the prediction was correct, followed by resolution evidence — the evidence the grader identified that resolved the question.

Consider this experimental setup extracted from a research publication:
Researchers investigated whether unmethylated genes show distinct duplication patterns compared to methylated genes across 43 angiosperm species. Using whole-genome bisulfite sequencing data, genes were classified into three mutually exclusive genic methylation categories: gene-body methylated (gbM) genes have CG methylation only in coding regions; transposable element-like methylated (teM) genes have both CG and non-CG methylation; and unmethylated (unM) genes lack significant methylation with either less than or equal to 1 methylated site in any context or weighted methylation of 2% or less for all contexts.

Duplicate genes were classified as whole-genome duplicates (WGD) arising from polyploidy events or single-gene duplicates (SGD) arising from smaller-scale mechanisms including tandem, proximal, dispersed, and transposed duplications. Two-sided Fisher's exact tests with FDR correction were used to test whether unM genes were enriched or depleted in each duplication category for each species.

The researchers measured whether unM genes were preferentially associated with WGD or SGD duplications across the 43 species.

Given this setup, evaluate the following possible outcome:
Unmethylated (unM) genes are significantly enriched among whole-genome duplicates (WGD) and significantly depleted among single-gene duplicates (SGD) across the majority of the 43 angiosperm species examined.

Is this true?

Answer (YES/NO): NO